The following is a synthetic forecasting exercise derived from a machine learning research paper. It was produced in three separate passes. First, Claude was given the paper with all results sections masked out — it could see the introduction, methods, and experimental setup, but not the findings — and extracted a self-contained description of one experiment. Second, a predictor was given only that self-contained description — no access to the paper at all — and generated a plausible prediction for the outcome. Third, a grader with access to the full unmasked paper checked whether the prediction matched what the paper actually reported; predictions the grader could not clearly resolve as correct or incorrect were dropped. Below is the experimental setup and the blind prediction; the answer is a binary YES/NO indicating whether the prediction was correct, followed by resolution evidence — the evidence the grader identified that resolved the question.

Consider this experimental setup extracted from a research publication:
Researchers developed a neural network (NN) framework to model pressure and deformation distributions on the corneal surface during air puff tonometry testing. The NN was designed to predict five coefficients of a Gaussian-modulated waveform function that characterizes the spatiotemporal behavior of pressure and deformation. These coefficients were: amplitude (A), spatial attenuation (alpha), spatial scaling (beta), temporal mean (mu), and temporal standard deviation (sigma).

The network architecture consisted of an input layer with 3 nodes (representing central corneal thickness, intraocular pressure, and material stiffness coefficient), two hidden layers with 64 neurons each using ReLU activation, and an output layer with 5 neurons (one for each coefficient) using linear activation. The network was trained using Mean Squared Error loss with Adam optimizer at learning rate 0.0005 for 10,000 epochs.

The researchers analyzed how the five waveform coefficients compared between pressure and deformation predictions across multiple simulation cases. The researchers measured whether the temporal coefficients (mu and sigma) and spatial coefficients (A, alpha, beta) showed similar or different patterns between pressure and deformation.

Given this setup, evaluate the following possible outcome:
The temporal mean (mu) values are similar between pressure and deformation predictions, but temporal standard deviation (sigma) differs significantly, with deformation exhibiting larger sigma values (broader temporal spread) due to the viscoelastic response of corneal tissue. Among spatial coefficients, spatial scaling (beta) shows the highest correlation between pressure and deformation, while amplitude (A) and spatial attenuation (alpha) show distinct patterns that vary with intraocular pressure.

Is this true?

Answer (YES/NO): NO